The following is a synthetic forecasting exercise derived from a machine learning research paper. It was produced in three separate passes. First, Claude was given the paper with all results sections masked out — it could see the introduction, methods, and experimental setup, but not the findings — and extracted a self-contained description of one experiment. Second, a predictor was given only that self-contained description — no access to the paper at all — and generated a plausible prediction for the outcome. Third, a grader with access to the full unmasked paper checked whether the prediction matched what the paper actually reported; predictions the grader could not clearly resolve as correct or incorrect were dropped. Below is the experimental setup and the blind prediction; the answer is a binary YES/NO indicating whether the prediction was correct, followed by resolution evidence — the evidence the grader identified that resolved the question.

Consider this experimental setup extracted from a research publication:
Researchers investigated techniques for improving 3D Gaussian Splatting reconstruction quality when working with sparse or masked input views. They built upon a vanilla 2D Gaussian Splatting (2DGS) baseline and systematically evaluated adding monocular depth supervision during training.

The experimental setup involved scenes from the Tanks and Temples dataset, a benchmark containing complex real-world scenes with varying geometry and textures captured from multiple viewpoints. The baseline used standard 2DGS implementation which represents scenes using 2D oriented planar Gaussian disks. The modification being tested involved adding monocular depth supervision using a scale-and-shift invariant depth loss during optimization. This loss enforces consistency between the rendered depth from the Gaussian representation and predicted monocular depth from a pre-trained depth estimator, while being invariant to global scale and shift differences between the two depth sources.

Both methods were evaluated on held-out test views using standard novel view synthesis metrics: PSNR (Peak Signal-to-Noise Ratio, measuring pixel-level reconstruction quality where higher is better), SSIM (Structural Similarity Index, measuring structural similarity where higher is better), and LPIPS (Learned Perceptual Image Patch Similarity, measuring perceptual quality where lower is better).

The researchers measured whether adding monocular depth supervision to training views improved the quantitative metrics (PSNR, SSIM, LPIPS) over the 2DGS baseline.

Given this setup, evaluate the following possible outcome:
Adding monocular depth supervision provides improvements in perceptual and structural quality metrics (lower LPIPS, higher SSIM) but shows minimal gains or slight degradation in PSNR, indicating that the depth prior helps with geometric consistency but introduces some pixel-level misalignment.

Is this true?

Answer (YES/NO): NO